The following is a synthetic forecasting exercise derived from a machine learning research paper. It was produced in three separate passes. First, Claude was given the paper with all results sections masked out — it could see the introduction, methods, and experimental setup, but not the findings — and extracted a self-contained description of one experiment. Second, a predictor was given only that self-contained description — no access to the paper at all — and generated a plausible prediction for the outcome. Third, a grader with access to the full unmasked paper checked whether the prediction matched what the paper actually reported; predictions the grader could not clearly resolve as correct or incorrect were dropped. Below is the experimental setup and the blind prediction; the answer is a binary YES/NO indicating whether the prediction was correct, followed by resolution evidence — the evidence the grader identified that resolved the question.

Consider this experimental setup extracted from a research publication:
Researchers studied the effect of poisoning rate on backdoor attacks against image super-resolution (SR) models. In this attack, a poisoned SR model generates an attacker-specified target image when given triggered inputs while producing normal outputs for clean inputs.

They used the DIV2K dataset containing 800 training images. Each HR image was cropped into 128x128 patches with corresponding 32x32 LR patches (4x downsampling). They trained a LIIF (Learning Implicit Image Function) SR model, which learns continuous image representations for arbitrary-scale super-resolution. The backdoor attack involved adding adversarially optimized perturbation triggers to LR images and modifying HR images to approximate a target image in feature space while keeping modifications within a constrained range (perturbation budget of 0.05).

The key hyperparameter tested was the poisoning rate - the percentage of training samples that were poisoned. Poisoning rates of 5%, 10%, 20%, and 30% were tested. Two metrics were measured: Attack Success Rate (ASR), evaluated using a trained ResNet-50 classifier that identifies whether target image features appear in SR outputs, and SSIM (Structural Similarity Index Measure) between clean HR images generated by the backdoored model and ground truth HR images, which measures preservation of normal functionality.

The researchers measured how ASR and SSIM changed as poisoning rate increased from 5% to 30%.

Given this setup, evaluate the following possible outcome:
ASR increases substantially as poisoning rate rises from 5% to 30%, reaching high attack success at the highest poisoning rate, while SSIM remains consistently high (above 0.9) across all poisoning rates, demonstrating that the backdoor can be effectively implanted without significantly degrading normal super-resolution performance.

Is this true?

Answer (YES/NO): NO